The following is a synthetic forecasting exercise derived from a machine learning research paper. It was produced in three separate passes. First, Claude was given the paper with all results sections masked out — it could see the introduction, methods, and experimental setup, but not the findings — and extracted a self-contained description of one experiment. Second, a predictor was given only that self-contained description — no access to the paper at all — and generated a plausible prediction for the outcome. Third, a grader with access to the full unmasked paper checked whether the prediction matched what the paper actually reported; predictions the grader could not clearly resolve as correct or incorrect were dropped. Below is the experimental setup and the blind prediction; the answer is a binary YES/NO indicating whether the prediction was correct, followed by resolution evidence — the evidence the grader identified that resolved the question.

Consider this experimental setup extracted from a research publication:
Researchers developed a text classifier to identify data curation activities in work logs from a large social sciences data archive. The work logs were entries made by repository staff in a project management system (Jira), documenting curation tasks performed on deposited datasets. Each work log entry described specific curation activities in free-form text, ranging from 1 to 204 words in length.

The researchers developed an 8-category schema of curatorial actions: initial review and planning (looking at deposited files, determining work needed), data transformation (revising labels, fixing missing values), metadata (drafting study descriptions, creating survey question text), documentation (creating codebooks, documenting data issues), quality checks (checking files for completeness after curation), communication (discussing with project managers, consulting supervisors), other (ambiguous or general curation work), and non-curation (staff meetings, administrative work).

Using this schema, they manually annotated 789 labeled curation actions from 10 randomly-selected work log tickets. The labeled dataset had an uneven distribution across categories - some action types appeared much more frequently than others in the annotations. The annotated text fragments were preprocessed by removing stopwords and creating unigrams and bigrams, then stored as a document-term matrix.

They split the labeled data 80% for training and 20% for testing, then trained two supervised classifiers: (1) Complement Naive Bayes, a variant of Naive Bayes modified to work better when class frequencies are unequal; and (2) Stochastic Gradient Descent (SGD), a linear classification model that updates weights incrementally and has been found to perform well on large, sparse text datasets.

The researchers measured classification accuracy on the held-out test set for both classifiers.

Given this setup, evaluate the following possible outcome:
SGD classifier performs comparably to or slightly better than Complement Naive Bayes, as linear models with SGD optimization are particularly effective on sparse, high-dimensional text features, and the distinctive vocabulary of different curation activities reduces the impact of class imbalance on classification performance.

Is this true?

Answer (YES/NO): NO